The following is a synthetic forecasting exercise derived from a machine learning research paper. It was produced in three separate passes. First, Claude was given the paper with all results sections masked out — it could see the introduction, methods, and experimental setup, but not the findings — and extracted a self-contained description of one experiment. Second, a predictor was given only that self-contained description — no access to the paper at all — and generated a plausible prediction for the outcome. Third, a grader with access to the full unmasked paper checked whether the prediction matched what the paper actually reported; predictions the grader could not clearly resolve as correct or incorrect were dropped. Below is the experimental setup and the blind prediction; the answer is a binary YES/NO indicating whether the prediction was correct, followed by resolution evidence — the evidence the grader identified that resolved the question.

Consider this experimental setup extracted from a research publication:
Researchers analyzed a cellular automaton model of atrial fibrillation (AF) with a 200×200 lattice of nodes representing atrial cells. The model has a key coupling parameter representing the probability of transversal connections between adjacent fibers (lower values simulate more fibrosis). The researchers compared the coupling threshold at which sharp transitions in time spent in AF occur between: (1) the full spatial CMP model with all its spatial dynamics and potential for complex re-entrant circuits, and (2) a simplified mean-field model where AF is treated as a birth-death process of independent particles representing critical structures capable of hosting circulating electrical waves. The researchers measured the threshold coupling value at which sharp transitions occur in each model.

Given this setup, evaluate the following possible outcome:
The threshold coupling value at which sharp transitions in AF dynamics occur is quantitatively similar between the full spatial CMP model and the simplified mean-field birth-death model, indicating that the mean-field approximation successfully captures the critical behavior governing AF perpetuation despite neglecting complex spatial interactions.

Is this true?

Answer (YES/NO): NO